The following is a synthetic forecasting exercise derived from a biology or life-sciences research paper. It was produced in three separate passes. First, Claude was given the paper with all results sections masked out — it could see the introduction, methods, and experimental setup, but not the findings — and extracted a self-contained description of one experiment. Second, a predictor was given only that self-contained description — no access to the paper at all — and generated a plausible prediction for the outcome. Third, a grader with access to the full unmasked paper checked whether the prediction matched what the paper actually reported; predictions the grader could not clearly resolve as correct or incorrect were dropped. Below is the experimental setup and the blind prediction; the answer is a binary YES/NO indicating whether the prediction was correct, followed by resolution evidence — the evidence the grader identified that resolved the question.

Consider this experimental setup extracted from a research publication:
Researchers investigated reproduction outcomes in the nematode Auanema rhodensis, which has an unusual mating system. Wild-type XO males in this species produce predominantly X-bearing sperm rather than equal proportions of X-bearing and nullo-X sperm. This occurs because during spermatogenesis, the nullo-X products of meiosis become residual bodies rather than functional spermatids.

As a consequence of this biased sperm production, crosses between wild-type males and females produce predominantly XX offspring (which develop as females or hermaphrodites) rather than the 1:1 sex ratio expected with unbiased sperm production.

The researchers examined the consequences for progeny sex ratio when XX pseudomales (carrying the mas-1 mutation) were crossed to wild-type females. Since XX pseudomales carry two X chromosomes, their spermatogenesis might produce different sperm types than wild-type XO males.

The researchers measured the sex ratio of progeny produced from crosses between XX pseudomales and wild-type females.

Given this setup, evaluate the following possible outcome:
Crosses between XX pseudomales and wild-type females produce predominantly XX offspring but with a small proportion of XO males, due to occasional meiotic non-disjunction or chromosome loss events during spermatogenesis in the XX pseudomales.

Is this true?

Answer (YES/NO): NO